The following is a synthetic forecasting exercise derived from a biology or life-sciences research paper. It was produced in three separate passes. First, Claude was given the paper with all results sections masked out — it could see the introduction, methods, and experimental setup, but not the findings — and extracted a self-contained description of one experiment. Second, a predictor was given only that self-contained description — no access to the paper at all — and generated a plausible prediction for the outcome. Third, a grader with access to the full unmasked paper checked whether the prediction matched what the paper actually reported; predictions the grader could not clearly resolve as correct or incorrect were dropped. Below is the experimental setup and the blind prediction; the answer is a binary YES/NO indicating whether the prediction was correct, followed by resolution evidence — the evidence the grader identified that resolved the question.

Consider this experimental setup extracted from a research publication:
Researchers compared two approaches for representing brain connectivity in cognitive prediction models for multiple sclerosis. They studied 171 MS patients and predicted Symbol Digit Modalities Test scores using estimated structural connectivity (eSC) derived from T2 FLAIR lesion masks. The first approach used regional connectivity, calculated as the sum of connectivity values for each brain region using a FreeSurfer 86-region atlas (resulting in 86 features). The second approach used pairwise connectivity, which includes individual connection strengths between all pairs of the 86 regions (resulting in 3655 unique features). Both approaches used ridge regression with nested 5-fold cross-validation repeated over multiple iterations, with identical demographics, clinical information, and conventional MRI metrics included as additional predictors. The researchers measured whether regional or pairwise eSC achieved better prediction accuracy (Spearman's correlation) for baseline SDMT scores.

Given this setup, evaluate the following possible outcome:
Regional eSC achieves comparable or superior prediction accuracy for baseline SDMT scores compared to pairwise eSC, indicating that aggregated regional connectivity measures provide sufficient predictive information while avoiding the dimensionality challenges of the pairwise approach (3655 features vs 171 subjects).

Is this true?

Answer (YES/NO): YES